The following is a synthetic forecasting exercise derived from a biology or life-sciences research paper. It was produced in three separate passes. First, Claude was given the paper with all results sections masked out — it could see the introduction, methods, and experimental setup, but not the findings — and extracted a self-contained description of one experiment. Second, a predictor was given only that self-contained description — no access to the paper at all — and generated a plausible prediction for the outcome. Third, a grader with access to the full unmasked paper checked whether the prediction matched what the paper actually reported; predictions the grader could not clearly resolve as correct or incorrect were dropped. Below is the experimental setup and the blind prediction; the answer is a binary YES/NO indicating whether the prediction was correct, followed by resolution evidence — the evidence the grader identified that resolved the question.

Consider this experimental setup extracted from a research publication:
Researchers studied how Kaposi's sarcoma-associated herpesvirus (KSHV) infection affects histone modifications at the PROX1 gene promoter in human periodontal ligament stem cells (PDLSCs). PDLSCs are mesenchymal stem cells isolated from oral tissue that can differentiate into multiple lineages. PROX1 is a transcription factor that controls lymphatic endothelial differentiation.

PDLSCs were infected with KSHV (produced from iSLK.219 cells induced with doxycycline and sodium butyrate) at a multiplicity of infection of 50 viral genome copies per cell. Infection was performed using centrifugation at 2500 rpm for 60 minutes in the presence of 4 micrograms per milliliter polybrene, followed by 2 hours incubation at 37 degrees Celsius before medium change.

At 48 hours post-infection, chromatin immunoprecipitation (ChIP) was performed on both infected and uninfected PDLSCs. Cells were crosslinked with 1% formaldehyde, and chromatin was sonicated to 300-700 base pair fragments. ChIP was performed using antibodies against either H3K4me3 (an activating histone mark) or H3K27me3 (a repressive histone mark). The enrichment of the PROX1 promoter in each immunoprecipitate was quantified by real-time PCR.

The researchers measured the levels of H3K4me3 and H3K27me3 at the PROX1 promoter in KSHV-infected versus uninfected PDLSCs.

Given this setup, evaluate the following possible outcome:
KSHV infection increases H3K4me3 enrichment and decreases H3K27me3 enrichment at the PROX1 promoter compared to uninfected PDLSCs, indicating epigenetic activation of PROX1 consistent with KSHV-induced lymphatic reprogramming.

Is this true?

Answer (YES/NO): YES